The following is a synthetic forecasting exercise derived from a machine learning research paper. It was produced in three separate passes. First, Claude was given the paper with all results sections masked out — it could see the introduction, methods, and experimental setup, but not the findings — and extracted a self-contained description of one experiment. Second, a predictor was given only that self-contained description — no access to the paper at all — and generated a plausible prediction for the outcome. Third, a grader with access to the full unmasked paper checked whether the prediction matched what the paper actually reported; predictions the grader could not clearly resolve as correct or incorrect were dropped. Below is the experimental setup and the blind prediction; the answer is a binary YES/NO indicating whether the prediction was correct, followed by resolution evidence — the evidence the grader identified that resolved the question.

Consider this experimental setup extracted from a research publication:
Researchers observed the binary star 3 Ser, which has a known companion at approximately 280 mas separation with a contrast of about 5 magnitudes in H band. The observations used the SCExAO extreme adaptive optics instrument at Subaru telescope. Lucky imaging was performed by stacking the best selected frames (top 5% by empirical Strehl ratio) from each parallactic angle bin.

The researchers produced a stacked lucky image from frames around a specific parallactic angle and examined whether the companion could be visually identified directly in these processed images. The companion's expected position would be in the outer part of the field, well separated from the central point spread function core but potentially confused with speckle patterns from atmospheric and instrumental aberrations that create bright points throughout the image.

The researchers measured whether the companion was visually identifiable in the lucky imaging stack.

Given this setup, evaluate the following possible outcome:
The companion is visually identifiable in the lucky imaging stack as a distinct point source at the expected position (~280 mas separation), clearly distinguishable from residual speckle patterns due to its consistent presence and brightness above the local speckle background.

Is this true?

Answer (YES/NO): NO